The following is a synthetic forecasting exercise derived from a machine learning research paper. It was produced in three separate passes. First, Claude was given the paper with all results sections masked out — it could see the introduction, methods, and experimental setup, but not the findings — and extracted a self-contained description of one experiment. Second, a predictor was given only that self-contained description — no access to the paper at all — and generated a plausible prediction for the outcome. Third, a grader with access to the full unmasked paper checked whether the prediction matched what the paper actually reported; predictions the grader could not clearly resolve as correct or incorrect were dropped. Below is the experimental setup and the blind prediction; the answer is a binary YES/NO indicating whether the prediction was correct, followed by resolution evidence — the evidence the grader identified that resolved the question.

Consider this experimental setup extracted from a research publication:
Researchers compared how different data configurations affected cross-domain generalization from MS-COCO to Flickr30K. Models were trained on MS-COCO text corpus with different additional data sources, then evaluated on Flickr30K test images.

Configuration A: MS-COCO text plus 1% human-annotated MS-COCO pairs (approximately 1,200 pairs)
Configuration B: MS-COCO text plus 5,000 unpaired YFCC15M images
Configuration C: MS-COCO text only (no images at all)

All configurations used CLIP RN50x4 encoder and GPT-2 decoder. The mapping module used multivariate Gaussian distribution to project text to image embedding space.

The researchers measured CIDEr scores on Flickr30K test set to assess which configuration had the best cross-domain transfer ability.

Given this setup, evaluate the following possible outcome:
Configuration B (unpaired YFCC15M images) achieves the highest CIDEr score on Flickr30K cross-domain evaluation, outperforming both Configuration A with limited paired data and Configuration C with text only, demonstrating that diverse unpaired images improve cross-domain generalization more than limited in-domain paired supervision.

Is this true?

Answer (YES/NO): NO